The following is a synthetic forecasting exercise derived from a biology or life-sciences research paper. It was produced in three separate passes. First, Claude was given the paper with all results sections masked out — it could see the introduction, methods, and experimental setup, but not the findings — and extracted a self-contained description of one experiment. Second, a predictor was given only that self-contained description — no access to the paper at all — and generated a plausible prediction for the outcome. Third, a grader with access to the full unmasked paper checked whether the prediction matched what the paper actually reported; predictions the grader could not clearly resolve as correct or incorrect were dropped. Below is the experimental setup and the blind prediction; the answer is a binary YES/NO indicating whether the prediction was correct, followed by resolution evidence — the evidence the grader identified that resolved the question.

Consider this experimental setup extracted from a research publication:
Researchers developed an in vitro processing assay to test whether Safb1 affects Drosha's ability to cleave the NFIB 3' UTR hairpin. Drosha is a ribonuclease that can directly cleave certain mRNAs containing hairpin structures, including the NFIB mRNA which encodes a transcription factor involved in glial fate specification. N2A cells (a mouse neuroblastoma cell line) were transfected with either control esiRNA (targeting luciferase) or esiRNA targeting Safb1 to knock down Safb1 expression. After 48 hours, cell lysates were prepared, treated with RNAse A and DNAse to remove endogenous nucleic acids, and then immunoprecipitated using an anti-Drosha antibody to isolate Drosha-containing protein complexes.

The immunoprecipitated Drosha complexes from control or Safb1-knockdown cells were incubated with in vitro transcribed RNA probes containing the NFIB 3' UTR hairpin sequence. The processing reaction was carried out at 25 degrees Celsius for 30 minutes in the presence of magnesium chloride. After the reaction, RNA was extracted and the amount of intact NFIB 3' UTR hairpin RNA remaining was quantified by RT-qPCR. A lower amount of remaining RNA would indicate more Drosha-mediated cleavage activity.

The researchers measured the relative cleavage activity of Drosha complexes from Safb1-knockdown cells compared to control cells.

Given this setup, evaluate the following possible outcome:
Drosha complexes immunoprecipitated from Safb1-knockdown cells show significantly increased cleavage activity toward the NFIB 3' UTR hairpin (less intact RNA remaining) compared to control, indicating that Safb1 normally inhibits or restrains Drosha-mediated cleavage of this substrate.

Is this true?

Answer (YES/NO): NO